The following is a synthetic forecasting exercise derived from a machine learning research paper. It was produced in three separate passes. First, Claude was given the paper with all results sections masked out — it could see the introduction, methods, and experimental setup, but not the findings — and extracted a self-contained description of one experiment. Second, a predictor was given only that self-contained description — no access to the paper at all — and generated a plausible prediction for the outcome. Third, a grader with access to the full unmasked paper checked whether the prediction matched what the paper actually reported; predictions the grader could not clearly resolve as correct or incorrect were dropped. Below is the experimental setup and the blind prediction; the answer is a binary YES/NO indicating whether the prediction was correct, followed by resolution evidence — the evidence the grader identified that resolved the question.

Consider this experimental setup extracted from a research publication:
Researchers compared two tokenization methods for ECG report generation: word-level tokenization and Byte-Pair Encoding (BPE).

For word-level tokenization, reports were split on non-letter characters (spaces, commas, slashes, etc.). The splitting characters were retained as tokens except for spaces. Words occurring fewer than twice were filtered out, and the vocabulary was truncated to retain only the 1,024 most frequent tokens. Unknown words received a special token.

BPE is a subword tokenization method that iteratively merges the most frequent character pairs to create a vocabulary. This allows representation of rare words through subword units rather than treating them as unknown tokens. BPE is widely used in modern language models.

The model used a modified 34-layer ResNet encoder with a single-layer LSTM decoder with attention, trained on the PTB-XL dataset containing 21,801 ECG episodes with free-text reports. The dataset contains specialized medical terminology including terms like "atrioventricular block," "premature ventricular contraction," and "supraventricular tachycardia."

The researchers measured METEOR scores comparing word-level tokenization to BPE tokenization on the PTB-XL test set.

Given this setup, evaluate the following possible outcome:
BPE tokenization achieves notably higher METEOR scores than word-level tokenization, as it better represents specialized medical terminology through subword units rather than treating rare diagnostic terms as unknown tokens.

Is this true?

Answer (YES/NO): NO